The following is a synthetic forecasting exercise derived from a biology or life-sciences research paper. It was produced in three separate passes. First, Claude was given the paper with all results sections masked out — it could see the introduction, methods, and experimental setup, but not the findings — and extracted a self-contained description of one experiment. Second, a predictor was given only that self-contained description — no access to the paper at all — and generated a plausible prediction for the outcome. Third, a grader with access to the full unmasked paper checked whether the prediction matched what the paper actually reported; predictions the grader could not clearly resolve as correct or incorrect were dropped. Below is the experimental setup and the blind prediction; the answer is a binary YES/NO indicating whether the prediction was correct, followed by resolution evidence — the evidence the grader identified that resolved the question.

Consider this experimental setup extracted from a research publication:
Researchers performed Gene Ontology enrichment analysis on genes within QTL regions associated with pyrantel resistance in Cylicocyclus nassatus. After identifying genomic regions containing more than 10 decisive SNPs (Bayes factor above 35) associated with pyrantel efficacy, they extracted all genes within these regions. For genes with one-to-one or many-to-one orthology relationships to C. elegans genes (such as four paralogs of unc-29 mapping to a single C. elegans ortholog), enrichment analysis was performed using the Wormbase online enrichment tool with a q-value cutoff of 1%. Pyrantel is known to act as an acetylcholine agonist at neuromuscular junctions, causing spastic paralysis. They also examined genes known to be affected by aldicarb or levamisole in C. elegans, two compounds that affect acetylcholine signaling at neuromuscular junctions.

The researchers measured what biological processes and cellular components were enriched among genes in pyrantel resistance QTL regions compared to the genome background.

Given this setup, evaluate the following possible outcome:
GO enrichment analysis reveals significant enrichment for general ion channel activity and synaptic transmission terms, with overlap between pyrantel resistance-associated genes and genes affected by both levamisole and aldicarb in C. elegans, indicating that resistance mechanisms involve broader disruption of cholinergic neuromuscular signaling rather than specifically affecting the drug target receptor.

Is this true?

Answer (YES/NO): NO